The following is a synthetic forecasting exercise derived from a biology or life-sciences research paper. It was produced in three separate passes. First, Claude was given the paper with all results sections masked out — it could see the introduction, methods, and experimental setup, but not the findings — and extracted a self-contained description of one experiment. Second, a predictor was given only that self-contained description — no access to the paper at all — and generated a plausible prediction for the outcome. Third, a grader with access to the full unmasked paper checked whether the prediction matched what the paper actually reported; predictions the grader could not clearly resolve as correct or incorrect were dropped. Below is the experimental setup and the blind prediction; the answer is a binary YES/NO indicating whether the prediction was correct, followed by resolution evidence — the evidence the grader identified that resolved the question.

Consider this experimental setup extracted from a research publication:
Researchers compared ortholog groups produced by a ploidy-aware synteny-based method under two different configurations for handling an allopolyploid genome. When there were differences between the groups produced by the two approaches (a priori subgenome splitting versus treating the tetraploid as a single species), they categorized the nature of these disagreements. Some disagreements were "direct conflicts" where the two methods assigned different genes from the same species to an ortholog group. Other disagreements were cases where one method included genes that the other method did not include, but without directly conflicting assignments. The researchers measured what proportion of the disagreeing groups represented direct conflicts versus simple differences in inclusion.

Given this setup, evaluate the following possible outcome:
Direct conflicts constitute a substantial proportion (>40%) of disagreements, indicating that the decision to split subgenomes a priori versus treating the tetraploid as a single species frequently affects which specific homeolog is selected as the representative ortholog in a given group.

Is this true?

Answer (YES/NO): YES